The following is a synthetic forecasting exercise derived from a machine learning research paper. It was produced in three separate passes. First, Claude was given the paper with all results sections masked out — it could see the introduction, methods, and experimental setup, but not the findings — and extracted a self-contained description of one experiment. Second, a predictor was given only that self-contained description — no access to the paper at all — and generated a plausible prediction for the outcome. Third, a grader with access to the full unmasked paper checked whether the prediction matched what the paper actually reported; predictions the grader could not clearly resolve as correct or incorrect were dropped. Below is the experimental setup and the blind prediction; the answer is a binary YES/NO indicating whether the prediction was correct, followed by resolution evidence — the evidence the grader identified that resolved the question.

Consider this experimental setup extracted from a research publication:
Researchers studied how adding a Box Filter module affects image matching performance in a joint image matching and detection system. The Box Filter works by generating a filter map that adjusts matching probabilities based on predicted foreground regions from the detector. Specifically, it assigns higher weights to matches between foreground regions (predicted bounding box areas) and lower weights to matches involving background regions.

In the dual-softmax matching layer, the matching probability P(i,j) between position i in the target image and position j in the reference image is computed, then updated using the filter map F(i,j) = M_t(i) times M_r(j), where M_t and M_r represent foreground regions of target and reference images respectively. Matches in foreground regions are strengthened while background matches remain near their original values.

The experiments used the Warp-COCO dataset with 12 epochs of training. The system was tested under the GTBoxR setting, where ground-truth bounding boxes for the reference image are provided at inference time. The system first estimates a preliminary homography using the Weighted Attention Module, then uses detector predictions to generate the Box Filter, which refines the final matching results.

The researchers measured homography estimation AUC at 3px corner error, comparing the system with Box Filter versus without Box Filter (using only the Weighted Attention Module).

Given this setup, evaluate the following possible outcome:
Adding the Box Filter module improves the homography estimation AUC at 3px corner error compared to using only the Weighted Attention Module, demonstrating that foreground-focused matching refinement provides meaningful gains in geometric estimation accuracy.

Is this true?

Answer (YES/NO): YES